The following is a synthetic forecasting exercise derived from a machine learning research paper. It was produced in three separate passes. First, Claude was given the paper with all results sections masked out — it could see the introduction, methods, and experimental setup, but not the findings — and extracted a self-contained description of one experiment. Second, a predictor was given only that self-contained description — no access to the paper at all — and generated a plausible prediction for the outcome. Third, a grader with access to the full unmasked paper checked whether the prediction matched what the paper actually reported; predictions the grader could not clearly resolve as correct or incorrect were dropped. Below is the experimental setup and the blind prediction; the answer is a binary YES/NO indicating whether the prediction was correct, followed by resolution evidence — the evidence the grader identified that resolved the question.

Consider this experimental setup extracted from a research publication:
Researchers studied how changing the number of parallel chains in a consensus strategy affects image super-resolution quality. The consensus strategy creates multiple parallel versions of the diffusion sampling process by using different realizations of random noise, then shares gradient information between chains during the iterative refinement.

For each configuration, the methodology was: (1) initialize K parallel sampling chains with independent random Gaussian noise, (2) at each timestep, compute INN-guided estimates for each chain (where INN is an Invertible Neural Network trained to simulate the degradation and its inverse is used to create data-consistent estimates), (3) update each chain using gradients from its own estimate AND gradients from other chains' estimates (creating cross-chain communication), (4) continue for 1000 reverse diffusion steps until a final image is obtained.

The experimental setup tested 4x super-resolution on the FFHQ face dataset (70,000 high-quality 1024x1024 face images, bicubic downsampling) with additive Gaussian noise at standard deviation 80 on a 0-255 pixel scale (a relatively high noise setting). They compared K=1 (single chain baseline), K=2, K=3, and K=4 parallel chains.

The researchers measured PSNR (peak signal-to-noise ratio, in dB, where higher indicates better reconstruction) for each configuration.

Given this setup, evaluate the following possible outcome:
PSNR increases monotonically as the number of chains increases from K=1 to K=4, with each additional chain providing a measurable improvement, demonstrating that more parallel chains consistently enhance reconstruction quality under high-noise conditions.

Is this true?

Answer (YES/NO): NO